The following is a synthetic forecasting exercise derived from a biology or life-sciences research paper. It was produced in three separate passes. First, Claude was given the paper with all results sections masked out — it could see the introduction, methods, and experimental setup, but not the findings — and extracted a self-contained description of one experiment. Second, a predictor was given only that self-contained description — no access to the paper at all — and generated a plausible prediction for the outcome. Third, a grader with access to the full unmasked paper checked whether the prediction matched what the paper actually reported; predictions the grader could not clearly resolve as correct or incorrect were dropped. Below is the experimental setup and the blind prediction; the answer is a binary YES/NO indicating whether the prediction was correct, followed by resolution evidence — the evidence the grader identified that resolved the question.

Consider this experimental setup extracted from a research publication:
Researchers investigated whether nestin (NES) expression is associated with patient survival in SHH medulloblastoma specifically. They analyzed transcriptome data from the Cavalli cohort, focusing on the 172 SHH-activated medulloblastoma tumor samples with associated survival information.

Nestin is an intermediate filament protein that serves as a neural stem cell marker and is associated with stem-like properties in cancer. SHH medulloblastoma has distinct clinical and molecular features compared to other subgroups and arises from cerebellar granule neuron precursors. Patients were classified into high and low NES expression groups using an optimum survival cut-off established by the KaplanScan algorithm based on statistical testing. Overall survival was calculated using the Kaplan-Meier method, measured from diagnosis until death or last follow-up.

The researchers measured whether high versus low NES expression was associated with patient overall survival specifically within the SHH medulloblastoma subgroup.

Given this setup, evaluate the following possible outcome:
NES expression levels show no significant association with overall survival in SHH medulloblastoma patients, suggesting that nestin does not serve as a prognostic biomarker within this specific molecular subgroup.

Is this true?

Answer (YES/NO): NO